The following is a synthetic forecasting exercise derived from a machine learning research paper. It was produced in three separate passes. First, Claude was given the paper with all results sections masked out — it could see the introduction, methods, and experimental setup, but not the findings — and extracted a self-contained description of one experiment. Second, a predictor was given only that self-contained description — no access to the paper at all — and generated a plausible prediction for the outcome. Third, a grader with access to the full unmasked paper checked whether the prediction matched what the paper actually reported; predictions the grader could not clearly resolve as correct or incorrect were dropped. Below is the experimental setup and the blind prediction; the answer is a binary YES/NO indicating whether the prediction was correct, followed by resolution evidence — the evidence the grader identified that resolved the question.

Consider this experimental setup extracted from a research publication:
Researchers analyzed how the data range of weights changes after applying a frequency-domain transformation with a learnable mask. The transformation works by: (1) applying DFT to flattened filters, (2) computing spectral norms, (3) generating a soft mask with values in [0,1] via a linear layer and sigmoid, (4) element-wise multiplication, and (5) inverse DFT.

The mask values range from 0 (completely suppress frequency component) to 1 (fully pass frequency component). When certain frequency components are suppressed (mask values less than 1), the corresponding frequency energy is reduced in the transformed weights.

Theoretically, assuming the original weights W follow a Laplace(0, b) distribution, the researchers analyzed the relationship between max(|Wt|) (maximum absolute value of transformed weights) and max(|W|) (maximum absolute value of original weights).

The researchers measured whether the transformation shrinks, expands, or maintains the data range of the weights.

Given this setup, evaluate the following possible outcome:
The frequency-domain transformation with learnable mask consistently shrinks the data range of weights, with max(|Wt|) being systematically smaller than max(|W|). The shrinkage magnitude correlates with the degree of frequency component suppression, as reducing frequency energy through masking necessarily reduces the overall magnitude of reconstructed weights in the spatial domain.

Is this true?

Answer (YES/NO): YES